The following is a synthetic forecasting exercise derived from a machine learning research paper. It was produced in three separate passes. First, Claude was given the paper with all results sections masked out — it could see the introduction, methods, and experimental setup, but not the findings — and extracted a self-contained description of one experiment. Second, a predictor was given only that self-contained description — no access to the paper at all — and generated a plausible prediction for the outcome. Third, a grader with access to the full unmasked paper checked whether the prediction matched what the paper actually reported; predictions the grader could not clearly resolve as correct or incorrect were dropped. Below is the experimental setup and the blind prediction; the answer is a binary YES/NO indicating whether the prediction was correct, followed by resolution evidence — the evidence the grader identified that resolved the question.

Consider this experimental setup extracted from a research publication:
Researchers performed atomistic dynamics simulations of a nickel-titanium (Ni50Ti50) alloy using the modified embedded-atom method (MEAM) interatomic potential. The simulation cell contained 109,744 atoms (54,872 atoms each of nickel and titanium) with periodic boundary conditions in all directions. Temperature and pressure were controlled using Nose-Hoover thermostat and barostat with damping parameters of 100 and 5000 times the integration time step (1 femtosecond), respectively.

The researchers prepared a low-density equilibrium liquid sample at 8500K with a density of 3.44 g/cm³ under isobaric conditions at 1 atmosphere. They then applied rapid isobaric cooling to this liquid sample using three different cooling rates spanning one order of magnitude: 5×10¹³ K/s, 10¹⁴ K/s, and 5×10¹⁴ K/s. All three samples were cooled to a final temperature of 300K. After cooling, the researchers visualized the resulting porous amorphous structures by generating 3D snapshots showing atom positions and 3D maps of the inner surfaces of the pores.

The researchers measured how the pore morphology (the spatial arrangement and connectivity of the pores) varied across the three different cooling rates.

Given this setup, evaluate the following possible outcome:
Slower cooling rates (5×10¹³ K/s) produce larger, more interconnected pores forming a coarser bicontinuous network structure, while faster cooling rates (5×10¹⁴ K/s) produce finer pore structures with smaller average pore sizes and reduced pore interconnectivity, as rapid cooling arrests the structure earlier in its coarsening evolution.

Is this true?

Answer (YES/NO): NO